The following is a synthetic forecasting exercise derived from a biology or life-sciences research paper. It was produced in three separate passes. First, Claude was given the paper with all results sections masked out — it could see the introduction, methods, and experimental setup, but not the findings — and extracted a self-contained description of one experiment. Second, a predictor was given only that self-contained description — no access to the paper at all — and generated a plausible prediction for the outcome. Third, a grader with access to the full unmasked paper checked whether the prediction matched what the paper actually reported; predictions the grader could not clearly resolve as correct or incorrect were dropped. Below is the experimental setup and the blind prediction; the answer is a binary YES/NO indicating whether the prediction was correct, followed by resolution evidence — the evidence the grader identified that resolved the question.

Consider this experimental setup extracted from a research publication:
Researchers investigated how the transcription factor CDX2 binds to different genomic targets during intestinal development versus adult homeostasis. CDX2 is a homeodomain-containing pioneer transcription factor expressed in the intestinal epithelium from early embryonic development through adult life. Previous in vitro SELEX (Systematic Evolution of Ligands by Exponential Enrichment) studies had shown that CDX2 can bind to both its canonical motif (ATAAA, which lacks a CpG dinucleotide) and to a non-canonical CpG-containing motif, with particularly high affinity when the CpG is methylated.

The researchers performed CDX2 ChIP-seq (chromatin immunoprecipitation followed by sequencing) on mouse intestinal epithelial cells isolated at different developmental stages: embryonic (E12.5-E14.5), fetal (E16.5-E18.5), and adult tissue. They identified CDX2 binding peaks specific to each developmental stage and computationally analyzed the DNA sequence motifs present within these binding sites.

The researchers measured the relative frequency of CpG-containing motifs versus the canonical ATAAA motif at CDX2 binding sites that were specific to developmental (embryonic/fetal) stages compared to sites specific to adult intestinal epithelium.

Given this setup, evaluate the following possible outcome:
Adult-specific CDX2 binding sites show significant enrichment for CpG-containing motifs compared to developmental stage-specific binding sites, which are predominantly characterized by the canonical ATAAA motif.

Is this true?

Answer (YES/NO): NO